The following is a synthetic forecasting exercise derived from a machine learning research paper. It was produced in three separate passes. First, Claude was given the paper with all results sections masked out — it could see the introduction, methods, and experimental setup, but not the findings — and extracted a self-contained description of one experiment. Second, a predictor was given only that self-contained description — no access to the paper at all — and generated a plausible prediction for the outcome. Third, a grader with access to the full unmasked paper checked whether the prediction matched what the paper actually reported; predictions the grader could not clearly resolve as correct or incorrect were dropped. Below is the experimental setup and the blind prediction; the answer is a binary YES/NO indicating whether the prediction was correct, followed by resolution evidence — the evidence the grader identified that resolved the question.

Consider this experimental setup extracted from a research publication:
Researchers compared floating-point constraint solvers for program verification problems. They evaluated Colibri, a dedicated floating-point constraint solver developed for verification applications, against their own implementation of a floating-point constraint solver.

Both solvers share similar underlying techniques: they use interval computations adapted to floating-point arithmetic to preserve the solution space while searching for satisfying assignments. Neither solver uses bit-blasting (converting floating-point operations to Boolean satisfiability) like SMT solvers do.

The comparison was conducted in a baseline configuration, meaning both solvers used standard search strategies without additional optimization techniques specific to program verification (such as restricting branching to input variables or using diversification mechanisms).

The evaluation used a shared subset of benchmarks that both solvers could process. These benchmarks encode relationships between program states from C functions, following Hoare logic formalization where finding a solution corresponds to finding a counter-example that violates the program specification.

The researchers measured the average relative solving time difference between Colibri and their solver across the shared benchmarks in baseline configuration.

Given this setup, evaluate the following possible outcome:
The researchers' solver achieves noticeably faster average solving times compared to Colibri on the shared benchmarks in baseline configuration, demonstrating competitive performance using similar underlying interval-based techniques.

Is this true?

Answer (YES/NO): YES